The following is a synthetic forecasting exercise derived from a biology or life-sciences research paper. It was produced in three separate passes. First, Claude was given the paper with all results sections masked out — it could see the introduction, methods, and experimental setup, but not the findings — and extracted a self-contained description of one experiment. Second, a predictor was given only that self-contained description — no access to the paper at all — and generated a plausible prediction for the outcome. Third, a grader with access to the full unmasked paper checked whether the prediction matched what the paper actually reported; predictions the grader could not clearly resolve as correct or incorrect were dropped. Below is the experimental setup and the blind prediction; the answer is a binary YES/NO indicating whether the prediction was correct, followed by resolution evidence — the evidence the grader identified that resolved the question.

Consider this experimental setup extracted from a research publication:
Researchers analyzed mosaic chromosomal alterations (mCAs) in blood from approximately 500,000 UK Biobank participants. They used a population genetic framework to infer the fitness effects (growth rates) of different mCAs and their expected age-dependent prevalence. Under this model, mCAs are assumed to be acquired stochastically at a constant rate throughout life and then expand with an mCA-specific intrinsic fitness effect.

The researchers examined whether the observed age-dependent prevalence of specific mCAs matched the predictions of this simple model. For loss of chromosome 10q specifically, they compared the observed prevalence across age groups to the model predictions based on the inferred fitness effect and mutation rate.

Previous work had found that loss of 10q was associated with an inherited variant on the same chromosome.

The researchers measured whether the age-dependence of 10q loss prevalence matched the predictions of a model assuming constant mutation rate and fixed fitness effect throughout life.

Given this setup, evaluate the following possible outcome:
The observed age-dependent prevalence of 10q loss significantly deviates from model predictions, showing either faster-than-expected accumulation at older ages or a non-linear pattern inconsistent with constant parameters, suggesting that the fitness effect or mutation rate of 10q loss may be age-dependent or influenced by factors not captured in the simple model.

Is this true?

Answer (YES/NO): NO